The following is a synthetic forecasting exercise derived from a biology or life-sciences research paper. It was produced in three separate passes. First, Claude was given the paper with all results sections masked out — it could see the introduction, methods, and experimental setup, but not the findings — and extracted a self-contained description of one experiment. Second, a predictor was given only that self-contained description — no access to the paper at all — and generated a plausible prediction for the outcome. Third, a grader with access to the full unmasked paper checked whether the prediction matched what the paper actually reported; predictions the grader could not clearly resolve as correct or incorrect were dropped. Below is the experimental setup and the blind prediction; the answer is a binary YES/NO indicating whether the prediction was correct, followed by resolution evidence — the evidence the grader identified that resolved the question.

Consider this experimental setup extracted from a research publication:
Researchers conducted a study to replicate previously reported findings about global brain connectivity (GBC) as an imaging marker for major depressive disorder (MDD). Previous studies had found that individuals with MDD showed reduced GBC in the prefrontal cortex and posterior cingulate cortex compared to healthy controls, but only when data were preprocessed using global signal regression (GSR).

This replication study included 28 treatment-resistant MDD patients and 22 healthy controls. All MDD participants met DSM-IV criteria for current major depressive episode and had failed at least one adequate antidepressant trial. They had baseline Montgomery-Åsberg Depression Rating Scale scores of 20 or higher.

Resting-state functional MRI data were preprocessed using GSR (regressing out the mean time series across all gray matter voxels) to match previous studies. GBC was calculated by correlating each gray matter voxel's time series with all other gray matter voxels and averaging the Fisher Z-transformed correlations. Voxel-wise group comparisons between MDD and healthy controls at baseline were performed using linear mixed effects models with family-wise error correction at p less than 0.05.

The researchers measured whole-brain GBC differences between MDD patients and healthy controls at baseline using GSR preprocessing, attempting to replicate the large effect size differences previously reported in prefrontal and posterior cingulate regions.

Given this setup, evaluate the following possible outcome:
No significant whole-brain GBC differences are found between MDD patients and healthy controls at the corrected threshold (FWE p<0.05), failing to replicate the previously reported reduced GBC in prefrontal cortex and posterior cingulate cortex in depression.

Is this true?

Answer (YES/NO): NO